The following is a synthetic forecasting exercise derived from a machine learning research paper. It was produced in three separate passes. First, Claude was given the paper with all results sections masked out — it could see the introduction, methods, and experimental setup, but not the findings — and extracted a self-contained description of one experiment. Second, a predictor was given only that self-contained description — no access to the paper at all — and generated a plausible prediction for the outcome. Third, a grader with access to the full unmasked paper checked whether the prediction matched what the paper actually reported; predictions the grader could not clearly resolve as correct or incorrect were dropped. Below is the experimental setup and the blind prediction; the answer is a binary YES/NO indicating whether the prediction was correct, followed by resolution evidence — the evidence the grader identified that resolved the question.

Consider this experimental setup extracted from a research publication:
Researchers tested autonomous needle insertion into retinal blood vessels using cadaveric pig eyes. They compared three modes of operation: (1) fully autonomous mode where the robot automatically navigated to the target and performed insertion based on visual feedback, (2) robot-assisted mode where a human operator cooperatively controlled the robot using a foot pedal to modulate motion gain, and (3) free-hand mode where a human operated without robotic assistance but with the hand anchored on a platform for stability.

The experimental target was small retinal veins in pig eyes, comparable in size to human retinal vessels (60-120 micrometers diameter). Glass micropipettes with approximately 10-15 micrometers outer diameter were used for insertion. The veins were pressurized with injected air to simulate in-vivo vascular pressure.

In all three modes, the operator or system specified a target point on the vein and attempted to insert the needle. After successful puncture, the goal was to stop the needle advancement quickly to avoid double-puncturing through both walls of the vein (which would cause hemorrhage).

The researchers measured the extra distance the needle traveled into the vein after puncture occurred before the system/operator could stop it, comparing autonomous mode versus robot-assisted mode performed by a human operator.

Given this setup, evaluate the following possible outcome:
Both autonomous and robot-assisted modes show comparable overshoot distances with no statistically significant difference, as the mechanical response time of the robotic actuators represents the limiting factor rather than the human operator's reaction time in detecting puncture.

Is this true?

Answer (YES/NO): NO